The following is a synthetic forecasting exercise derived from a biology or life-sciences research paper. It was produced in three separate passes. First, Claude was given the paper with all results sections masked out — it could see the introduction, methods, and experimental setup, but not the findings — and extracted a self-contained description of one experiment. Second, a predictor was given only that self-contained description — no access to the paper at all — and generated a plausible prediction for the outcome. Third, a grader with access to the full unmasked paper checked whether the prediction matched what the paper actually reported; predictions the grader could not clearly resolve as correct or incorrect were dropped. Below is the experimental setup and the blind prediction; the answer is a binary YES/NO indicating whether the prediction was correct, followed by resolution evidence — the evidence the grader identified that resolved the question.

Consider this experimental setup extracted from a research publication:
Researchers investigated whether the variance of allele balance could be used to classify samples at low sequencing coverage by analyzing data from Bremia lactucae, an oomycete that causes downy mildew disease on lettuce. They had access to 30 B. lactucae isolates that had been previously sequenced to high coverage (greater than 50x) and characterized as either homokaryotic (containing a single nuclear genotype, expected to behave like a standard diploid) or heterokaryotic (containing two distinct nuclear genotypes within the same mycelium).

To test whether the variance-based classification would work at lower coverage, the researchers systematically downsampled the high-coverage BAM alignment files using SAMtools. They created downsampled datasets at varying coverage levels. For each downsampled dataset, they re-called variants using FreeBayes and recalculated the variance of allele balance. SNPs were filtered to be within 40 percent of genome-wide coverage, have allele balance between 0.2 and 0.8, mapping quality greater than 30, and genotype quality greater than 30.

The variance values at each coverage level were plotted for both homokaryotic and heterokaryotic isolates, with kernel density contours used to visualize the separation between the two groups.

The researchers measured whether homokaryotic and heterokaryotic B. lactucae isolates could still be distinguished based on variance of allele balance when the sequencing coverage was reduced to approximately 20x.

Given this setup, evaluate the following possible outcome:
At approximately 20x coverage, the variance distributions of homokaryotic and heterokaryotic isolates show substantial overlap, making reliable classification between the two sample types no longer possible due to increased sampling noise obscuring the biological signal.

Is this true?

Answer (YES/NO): NO